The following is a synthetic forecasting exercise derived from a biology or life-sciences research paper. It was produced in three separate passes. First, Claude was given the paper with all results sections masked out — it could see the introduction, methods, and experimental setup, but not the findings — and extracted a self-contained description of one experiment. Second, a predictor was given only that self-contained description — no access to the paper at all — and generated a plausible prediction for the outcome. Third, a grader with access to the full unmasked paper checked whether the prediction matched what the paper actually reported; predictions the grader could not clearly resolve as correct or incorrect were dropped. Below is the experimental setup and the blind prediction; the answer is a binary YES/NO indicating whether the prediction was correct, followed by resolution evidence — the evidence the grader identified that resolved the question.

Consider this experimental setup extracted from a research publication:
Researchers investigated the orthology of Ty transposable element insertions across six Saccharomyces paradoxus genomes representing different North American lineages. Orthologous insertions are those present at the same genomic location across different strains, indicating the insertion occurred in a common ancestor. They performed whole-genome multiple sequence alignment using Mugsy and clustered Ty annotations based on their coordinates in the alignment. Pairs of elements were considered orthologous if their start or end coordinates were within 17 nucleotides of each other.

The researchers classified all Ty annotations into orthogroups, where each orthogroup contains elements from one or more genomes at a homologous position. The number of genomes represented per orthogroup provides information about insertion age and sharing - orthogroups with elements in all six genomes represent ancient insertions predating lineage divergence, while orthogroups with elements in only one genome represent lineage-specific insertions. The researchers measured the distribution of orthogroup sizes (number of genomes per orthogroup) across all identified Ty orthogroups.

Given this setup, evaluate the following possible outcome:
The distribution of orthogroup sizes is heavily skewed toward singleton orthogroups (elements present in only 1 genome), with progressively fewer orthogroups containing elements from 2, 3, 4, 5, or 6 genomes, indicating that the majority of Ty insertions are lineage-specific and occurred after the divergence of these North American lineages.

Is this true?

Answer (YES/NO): NO